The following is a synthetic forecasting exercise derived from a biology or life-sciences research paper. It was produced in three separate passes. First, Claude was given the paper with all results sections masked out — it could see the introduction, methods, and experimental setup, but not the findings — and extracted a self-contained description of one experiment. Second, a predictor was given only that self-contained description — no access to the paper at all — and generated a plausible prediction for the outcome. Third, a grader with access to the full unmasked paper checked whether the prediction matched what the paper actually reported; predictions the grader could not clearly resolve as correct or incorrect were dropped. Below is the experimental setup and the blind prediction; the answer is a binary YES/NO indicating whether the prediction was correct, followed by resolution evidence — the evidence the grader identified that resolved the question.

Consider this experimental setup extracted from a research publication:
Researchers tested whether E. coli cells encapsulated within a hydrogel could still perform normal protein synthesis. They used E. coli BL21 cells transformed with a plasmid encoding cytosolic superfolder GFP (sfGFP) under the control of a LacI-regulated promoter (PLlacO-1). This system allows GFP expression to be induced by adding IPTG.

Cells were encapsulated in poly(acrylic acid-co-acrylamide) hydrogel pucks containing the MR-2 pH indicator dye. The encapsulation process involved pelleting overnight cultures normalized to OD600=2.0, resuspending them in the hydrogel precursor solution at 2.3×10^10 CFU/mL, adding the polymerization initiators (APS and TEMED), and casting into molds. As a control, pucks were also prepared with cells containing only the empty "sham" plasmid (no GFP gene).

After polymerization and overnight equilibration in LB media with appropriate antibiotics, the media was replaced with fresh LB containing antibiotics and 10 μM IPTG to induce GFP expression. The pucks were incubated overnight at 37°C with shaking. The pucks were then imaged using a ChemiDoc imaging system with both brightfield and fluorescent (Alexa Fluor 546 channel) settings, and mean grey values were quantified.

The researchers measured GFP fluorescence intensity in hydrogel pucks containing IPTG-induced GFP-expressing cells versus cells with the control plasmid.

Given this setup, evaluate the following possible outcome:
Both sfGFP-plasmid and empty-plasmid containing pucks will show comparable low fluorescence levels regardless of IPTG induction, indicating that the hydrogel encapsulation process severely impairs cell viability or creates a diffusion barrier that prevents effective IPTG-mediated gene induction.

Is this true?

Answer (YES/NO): NO